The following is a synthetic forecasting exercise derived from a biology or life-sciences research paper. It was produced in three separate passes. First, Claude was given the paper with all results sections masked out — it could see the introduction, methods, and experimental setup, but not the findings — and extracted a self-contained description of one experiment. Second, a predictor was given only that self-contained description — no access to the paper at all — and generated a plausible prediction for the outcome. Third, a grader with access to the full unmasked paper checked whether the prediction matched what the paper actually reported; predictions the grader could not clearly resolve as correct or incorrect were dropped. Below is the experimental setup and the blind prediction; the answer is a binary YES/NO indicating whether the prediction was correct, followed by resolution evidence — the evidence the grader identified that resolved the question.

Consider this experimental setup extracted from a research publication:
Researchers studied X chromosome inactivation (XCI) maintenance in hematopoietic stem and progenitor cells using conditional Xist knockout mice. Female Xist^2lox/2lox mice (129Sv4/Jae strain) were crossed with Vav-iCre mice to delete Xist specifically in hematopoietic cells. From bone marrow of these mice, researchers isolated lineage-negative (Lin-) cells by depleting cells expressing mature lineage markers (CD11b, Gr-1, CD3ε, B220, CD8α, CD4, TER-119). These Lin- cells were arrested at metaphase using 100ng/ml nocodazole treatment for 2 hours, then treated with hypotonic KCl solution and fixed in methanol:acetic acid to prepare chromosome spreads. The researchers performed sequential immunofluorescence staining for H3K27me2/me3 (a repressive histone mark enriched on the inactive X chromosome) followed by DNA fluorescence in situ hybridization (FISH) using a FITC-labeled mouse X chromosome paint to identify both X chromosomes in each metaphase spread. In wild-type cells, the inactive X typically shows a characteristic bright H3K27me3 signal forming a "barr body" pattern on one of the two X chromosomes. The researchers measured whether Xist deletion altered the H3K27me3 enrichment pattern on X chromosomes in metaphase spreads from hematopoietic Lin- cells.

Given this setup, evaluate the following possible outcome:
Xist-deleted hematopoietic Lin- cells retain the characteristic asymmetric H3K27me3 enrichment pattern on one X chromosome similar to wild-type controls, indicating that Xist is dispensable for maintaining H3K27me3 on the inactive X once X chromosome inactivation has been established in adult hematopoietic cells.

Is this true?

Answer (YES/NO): NO